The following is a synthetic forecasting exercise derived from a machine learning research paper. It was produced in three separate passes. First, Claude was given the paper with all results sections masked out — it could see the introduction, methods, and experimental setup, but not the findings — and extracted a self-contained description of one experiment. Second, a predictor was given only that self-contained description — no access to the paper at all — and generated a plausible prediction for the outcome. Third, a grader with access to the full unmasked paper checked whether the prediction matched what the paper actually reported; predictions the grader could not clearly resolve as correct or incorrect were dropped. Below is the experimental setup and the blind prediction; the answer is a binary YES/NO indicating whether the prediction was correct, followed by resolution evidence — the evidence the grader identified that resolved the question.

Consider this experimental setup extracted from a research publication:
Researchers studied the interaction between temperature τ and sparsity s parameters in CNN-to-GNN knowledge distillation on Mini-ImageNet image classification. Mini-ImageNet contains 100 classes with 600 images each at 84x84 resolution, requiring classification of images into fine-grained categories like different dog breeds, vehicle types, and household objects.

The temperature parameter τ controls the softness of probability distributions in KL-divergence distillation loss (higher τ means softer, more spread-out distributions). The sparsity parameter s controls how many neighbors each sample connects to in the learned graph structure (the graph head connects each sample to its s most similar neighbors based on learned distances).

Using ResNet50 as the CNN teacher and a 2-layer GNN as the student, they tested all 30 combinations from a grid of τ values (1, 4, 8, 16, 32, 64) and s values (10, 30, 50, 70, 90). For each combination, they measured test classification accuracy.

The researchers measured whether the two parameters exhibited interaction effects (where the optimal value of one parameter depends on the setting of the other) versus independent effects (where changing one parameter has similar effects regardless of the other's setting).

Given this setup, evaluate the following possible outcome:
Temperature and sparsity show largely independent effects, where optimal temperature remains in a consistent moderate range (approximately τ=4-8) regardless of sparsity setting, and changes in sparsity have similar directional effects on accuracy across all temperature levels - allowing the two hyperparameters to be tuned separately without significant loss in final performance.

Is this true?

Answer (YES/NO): NO